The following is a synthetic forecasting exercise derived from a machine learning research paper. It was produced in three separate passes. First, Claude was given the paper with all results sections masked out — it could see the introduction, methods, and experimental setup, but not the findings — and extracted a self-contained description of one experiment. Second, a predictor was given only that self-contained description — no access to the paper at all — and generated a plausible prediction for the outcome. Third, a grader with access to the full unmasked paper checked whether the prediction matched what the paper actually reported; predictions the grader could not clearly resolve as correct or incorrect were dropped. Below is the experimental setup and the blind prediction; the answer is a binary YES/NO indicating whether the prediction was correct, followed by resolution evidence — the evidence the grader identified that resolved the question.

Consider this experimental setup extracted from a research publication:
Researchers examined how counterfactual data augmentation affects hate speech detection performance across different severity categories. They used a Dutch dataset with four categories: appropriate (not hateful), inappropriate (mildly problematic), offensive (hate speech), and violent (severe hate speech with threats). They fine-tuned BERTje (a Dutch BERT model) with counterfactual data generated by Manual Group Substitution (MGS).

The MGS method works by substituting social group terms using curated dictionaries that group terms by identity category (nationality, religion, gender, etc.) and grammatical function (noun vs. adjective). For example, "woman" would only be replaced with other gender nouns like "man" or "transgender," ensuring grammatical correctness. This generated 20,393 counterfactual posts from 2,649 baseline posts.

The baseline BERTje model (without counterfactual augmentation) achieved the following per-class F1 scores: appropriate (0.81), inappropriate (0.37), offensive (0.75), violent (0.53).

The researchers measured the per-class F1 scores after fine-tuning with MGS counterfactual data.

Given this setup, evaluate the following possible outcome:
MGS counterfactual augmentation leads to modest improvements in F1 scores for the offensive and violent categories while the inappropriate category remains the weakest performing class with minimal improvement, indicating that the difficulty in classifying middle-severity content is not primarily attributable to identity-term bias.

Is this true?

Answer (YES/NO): NO